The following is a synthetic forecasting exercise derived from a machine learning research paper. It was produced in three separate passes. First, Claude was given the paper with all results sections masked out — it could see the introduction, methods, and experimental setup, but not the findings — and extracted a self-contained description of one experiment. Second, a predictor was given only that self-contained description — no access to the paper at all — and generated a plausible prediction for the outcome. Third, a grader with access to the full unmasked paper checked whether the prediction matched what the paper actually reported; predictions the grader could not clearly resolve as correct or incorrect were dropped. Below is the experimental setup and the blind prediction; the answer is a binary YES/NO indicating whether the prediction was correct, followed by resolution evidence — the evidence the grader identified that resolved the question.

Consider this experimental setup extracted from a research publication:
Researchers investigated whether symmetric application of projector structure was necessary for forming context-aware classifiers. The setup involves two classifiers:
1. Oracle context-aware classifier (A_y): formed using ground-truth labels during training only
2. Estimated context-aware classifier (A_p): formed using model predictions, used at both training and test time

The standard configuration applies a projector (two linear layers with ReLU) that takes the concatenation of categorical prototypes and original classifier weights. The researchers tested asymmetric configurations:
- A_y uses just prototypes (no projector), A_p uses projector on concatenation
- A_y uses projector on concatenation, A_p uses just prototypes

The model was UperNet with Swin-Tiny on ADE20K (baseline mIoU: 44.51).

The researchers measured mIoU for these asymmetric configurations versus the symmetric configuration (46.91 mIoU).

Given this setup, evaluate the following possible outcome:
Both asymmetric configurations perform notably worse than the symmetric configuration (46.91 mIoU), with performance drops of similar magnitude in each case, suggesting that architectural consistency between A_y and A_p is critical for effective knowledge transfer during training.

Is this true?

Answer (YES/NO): NO